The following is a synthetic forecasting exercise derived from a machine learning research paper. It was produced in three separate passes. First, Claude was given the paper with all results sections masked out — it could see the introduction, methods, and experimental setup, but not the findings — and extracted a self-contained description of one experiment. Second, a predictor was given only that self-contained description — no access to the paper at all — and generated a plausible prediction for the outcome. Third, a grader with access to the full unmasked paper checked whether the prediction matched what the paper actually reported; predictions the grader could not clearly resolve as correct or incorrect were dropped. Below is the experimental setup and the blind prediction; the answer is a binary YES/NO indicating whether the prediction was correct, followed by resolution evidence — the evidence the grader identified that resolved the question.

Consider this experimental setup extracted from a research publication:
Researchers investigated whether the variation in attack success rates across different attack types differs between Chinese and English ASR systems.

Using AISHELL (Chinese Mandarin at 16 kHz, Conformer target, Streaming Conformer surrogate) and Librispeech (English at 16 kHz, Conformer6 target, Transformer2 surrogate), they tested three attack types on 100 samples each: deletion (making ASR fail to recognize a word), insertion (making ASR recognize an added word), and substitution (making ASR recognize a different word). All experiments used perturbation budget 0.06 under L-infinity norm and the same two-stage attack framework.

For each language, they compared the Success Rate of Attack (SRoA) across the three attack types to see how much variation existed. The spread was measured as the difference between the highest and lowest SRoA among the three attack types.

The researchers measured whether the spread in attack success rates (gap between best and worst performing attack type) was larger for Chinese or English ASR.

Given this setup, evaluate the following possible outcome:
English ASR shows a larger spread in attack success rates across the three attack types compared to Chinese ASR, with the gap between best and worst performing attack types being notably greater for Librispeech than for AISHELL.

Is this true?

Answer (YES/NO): NO